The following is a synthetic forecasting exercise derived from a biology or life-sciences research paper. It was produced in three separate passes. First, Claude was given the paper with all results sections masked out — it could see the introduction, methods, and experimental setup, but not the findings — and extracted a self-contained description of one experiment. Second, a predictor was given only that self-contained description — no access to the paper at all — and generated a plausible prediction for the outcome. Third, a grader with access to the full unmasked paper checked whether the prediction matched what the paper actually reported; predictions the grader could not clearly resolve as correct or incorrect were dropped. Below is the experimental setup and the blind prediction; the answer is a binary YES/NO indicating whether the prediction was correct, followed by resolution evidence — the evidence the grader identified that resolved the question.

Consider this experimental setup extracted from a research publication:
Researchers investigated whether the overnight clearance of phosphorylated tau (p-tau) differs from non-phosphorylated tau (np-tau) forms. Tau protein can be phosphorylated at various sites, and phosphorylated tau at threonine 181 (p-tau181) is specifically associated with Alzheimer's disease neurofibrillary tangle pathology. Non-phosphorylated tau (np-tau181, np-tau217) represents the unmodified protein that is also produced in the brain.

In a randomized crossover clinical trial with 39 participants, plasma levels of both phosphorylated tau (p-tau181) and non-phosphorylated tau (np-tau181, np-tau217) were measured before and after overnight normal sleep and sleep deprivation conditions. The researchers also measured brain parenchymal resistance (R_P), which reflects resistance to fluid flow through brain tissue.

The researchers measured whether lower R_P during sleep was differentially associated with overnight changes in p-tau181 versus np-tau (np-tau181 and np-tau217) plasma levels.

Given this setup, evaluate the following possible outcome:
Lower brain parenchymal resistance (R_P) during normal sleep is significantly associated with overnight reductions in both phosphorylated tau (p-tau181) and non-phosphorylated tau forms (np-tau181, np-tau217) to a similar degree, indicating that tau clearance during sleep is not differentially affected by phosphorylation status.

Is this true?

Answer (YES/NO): NO